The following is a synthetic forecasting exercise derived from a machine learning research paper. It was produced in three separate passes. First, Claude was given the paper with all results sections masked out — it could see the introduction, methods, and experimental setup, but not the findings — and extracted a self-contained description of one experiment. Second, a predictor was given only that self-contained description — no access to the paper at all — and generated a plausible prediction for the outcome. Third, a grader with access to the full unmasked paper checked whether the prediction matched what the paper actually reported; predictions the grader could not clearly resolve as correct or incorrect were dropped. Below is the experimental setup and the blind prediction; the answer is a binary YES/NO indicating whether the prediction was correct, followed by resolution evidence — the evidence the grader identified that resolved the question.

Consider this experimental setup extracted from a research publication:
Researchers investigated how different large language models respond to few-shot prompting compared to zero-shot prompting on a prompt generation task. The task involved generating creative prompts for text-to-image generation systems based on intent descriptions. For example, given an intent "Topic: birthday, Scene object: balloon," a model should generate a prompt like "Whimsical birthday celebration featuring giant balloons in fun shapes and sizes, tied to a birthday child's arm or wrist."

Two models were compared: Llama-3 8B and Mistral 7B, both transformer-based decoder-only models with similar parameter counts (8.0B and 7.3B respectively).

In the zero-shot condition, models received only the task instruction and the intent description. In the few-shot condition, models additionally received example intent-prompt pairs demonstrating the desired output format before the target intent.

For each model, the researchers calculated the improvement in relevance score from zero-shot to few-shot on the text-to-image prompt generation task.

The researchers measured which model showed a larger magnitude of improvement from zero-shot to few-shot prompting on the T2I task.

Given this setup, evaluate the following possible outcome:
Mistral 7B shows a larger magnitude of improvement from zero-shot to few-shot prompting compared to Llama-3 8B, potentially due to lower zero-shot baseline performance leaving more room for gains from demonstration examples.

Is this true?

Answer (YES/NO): YES